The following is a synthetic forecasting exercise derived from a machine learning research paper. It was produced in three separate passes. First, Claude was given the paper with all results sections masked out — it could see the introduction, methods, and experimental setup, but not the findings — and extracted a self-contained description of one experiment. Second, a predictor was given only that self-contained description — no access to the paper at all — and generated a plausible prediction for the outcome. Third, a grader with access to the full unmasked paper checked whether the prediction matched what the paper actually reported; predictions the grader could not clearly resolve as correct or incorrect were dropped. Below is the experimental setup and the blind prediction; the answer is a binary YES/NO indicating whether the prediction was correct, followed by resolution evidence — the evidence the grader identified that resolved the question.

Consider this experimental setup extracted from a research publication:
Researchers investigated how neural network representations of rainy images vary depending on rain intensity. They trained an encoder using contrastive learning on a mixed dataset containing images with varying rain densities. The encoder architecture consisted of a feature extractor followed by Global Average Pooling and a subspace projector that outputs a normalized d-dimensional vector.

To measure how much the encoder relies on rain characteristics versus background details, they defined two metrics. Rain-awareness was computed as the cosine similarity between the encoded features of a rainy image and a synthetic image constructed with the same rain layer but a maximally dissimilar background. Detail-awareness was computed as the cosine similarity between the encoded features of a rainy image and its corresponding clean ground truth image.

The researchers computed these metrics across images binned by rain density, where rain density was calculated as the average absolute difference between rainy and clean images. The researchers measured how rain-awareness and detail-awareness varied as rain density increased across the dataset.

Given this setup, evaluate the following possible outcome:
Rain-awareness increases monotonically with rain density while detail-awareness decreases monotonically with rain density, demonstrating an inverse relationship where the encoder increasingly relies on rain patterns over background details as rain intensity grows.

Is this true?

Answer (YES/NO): YES